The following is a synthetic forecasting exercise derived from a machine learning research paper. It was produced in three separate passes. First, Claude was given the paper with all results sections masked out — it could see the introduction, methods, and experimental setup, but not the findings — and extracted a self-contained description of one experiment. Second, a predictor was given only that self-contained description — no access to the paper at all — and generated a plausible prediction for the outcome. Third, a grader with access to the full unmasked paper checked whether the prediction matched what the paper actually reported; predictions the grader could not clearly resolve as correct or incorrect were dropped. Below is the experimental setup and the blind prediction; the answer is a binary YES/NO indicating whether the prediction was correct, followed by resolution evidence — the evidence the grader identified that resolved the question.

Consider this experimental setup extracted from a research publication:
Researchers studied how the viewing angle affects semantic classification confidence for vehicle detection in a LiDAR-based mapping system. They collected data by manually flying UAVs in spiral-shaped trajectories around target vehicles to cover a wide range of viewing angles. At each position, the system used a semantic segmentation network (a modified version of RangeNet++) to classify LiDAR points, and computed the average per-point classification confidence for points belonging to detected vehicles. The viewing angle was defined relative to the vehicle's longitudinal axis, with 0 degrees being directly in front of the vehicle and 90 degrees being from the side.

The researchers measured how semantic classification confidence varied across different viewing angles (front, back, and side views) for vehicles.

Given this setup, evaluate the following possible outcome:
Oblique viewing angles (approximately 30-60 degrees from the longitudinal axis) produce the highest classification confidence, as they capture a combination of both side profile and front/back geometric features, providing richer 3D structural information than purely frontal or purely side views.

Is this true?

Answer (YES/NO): NO